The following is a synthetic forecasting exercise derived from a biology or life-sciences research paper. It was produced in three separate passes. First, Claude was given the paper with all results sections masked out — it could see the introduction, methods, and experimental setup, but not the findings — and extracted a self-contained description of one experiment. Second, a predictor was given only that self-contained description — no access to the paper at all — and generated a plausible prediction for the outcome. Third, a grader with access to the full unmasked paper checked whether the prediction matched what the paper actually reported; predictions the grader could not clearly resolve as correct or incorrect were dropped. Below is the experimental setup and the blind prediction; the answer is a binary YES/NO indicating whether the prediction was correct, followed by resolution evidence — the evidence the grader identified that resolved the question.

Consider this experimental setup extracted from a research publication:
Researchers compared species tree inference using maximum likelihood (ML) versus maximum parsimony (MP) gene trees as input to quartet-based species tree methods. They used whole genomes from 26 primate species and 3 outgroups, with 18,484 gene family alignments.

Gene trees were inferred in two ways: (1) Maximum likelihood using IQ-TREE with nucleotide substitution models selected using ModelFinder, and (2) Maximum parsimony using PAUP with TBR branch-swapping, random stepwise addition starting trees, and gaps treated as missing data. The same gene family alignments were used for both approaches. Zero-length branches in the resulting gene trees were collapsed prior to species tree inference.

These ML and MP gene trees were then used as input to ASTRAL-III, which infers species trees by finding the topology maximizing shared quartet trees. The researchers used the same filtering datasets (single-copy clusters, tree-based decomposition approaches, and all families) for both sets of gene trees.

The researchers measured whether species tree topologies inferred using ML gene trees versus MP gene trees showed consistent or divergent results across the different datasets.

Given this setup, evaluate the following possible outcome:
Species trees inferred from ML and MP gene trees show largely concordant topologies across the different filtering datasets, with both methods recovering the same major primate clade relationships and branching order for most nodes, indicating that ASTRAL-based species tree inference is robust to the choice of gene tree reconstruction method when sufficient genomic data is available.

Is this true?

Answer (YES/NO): YES